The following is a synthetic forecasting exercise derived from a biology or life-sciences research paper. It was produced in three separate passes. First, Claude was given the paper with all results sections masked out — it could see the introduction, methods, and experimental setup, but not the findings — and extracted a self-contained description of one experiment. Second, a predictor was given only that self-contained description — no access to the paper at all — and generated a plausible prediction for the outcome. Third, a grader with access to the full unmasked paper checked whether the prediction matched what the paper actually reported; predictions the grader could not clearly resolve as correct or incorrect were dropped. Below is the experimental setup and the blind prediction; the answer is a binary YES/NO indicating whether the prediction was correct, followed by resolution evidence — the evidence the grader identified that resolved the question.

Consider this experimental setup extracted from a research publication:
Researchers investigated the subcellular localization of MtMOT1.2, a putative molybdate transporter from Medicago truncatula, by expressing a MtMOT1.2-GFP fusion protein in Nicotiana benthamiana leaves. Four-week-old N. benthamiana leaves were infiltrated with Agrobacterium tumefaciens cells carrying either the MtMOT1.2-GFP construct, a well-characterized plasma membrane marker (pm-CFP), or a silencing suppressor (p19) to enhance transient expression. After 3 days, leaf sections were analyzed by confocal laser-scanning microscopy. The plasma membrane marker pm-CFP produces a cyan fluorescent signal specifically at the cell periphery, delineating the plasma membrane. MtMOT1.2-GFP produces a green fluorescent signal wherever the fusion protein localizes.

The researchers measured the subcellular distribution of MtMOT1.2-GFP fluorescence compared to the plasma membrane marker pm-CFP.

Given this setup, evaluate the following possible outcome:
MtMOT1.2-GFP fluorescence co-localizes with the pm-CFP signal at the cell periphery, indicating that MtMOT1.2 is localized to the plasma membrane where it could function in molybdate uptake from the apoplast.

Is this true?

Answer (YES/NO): YES